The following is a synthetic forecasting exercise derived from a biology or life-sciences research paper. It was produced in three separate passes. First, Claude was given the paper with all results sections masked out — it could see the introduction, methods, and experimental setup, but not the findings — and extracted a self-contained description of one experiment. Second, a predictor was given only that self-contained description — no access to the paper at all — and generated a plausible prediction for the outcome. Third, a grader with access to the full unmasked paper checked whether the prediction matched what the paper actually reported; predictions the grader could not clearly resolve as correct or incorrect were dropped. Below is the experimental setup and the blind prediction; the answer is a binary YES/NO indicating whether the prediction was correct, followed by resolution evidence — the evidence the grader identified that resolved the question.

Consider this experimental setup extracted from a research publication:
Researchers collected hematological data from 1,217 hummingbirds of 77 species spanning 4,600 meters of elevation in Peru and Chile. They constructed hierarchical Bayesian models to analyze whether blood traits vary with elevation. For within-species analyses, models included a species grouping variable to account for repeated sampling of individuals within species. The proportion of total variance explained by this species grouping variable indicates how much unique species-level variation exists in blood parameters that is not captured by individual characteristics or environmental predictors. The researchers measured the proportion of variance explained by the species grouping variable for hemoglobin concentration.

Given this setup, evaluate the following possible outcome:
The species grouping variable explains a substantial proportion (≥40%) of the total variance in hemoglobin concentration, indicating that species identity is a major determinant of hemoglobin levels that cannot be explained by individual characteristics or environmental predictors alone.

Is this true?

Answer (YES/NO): NO